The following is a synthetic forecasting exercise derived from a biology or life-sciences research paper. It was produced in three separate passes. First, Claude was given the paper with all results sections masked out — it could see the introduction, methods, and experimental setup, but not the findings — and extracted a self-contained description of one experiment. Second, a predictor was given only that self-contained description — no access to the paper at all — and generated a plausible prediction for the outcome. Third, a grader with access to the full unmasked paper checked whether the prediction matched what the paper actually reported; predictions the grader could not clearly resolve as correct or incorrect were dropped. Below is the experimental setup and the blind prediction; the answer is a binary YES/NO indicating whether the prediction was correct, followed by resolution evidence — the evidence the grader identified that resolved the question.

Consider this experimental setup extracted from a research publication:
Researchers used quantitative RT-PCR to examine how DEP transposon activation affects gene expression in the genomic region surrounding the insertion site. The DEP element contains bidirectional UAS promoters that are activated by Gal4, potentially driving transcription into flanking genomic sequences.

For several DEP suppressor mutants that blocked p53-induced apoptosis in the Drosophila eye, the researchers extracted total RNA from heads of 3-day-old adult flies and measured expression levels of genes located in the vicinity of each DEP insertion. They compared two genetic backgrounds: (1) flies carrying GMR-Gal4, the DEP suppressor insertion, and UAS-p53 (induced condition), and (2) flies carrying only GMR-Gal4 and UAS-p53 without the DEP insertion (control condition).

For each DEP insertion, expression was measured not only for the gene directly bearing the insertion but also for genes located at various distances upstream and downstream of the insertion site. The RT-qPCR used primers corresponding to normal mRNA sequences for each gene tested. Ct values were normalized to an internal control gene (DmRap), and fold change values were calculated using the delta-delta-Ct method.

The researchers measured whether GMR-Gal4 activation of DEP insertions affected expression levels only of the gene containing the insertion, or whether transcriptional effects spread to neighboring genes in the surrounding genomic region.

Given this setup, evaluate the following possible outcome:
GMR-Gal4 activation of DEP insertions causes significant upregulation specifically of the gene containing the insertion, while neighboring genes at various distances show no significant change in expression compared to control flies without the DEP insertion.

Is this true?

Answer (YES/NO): NO